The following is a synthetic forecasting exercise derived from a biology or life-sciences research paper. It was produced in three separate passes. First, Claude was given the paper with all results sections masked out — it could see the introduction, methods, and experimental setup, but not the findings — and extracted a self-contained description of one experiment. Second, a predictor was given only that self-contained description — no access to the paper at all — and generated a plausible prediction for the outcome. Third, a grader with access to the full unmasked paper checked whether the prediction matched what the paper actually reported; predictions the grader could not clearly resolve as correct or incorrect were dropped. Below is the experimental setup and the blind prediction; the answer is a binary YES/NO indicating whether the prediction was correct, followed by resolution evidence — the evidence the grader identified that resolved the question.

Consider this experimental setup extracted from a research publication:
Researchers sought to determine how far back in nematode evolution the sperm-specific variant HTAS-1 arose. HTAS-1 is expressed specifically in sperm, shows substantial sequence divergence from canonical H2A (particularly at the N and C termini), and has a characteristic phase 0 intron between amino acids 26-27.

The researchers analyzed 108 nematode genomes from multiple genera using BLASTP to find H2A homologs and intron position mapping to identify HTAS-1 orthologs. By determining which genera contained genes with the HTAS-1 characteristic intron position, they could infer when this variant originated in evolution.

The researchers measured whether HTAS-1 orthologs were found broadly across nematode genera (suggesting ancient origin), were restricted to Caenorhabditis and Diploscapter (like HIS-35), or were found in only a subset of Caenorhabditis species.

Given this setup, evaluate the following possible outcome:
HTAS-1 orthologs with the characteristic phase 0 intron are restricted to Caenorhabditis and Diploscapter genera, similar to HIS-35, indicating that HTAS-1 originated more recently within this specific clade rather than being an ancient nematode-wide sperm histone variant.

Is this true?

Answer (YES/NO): NO